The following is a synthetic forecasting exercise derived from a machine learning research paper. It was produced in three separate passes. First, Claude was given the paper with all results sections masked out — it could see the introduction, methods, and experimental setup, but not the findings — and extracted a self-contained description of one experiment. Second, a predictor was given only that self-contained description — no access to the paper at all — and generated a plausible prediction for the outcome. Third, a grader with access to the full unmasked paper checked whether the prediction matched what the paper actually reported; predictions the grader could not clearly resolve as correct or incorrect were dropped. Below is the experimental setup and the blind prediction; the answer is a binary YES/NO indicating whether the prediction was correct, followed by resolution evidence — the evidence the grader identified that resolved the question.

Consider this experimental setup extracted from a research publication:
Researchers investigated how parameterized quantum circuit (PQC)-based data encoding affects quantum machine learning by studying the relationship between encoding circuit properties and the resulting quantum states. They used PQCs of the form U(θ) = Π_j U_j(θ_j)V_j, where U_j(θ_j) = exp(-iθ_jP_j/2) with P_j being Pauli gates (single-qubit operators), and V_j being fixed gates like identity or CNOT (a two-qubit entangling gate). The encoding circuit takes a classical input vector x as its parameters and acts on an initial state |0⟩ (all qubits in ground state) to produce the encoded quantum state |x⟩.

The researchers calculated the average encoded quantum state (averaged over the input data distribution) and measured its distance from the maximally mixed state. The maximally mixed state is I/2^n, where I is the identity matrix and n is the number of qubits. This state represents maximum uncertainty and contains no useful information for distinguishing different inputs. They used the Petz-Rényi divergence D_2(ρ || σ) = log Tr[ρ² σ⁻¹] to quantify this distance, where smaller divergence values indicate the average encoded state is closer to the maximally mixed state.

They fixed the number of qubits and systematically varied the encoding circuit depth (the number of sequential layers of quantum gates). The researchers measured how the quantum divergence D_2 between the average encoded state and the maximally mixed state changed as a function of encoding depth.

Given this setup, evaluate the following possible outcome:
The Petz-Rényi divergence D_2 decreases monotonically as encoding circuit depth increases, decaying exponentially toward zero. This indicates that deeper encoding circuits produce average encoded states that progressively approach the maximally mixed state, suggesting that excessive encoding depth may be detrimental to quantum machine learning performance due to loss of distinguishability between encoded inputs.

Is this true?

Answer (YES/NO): YES